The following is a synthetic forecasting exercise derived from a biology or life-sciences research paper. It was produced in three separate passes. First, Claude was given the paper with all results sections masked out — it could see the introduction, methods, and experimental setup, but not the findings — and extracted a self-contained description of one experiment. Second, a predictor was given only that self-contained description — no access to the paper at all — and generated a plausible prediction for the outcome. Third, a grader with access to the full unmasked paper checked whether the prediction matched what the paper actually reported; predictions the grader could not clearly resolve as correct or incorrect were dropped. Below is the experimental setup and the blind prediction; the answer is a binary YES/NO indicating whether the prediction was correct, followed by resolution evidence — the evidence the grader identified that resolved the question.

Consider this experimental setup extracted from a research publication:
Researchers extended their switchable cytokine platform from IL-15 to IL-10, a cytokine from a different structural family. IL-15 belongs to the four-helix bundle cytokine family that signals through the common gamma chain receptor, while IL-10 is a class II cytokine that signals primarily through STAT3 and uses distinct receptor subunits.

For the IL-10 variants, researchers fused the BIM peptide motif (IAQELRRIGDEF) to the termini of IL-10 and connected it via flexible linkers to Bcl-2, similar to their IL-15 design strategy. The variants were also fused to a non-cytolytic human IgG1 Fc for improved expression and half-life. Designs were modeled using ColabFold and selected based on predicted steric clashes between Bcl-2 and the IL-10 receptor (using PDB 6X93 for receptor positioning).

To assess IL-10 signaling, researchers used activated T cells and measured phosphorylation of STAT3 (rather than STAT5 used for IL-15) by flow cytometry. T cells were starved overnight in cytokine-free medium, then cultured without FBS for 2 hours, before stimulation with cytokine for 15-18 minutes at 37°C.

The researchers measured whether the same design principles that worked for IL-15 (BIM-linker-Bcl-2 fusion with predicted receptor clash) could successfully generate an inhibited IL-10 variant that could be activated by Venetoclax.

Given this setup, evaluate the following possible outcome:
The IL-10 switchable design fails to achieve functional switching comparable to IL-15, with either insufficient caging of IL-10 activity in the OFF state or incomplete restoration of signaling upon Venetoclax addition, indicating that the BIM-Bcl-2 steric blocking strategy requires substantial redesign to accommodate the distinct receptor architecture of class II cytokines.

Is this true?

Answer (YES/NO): NO